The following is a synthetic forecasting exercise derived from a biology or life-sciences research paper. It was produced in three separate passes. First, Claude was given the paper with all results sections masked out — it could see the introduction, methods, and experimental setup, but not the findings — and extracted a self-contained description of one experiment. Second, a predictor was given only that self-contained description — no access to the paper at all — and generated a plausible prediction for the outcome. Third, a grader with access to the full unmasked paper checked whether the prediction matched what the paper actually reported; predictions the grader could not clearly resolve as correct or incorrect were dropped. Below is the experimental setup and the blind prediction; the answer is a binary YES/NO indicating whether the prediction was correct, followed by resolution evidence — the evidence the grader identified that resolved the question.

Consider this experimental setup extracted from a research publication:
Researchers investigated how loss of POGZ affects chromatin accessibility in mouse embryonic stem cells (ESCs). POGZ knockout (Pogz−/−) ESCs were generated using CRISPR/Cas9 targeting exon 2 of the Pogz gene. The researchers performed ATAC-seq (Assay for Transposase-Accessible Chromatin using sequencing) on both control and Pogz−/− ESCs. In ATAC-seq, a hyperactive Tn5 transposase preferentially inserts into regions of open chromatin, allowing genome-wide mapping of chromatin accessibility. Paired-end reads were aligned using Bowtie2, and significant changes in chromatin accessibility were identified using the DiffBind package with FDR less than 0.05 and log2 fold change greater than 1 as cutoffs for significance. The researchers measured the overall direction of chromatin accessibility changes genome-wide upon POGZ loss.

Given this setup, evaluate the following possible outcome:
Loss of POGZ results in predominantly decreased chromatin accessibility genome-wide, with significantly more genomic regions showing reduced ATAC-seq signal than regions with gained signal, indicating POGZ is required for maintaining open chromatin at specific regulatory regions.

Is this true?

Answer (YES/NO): YES